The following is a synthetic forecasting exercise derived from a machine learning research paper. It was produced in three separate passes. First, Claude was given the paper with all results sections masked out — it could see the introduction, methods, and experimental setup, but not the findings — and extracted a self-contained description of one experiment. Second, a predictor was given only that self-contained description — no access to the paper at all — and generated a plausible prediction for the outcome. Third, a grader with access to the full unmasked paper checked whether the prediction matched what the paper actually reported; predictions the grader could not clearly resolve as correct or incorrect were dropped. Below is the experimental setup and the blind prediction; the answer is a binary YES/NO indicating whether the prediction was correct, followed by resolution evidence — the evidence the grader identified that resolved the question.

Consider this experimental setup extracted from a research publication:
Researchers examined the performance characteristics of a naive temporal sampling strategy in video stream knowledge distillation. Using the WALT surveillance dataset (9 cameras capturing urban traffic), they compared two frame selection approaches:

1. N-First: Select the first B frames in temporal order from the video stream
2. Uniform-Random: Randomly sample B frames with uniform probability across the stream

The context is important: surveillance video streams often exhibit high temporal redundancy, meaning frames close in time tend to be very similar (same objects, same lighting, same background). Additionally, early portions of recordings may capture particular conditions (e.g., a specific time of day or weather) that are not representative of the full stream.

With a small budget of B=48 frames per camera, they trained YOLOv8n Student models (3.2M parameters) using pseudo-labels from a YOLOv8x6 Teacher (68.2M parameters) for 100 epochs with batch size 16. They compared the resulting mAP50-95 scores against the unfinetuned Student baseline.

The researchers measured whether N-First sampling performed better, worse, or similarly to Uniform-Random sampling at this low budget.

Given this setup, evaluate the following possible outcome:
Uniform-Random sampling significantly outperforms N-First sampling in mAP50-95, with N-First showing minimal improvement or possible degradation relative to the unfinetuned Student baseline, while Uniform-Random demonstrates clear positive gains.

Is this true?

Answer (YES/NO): NO